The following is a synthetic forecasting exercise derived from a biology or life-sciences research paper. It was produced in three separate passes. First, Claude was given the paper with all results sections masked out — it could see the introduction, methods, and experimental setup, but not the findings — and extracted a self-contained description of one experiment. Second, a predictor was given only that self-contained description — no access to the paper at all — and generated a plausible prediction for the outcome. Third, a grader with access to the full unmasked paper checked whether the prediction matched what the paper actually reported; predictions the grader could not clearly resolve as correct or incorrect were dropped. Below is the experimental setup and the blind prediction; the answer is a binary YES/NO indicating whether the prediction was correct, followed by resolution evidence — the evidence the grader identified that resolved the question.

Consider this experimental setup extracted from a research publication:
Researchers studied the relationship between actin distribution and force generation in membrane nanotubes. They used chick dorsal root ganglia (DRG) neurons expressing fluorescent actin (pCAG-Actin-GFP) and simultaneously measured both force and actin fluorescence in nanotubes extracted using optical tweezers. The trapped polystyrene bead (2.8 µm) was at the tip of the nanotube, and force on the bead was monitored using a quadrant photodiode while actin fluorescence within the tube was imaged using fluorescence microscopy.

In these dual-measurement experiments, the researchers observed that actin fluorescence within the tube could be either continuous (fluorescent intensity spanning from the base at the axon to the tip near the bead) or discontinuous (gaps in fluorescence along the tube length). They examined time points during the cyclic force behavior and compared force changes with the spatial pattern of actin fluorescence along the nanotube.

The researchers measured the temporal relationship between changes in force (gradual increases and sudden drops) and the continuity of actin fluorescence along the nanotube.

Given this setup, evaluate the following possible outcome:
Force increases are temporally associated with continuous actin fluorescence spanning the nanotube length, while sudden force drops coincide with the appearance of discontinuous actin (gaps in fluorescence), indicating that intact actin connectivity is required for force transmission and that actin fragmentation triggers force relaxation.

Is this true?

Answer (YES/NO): YES